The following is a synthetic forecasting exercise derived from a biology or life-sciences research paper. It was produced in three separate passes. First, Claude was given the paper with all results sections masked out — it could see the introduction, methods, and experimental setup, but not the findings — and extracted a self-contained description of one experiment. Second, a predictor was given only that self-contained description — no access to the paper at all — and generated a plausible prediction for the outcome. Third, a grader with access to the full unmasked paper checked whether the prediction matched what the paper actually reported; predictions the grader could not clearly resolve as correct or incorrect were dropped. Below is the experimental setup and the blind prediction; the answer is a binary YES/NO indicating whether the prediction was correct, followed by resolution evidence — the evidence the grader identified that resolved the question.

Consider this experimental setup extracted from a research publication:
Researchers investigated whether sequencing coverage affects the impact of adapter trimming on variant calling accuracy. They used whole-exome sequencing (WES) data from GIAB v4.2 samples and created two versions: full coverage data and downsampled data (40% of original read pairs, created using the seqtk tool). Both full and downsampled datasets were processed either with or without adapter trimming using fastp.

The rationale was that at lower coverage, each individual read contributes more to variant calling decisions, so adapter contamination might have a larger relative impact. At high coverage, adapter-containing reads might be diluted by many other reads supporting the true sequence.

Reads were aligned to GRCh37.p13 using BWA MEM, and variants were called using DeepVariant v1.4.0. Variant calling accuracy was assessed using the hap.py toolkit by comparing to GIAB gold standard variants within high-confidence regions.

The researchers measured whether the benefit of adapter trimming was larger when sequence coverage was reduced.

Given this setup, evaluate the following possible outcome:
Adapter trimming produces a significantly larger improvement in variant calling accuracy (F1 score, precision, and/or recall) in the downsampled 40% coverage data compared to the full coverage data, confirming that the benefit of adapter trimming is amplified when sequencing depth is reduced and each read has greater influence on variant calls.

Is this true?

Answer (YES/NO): NO